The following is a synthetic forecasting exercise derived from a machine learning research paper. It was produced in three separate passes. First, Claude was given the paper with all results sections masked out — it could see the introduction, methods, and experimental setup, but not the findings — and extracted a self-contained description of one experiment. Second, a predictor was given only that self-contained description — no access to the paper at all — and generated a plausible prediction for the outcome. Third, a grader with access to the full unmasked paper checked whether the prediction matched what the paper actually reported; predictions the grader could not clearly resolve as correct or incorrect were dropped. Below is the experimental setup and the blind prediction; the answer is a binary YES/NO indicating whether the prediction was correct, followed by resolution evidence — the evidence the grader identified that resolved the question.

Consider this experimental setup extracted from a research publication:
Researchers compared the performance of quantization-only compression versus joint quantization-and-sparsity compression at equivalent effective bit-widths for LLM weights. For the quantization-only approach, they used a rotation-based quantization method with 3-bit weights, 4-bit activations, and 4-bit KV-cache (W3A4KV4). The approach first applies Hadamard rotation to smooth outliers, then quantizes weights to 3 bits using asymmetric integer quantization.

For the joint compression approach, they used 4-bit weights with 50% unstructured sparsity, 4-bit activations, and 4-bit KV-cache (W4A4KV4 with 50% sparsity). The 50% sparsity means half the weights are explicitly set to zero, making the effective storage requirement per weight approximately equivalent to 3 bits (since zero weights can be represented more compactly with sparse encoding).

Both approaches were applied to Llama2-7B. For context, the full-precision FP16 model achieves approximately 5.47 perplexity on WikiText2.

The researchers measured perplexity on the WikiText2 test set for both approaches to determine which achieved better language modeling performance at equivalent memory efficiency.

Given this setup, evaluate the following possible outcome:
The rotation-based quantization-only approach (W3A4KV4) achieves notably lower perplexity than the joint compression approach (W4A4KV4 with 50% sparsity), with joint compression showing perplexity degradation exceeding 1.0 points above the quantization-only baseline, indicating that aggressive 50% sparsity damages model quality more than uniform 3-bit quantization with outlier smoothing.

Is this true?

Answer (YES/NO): NO